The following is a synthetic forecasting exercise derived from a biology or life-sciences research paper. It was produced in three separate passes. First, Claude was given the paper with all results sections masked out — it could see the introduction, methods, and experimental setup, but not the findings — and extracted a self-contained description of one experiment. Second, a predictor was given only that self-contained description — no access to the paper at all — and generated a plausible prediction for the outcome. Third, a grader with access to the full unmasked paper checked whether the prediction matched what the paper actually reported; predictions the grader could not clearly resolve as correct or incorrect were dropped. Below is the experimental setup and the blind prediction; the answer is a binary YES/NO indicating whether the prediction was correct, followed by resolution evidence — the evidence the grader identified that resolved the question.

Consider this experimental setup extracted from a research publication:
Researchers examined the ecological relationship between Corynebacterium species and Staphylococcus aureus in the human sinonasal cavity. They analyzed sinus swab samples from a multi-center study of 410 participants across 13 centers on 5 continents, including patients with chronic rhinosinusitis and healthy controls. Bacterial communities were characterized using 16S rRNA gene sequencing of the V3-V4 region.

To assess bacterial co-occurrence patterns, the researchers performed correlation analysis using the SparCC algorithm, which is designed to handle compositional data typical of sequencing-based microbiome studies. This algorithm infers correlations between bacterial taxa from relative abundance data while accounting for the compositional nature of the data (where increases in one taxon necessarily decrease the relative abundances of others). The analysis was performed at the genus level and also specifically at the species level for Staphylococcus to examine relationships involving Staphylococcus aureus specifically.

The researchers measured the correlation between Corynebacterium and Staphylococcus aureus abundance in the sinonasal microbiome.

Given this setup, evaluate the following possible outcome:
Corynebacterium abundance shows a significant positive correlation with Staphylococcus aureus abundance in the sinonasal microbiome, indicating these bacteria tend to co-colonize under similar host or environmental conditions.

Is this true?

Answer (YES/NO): NO